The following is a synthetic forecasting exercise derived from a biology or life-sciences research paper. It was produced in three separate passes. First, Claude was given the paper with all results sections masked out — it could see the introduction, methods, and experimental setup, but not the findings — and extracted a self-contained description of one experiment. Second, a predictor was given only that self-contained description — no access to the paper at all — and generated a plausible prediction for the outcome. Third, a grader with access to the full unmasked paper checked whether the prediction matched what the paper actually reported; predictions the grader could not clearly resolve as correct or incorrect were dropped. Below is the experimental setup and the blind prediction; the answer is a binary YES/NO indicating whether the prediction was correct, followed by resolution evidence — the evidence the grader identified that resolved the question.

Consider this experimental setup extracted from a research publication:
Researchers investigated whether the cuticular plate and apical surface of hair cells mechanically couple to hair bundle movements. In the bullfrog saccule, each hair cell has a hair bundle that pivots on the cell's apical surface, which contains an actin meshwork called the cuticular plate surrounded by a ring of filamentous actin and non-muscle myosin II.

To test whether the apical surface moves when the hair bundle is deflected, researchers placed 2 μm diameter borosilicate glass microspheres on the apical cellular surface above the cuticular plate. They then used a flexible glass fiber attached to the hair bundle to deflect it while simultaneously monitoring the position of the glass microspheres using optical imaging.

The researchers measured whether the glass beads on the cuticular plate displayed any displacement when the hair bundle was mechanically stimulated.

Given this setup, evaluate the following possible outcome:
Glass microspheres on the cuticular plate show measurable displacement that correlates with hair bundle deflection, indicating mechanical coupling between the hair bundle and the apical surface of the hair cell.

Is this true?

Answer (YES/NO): NO